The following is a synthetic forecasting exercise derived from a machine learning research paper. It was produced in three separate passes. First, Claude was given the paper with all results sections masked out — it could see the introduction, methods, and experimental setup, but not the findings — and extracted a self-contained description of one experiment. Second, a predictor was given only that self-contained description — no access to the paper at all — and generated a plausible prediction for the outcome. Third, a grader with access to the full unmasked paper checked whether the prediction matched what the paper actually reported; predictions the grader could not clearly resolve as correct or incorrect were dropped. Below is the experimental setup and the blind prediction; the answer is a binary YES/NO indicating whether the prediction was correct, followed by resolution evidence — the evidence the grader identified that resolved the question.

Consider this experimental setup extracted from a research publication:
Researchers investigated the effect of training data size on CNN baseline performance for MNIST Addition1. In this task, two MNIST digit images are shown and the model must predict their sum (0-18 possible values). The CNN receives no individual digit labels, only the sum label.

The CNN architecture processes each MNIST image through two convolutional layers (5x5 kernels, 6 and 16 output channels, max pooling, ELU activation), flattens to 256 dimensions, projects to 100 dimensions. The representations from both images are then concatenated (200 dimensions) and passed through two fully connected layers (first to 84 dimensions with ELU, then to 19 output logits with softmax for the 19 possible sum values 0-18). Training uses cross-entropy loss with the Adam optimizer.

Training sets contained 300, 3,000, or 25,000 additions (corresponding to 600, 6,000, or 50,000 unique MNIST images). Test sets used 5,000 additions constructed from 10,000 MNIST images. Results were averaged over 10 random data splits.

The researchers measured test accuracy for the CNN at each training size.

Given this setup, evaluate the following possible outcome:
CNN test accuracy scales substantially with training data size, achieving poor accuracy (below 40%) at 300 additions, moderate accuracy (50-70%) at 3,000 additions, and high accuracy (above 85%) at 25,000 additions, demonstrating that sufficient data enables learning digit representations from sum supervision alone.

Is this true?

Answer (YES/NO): NO